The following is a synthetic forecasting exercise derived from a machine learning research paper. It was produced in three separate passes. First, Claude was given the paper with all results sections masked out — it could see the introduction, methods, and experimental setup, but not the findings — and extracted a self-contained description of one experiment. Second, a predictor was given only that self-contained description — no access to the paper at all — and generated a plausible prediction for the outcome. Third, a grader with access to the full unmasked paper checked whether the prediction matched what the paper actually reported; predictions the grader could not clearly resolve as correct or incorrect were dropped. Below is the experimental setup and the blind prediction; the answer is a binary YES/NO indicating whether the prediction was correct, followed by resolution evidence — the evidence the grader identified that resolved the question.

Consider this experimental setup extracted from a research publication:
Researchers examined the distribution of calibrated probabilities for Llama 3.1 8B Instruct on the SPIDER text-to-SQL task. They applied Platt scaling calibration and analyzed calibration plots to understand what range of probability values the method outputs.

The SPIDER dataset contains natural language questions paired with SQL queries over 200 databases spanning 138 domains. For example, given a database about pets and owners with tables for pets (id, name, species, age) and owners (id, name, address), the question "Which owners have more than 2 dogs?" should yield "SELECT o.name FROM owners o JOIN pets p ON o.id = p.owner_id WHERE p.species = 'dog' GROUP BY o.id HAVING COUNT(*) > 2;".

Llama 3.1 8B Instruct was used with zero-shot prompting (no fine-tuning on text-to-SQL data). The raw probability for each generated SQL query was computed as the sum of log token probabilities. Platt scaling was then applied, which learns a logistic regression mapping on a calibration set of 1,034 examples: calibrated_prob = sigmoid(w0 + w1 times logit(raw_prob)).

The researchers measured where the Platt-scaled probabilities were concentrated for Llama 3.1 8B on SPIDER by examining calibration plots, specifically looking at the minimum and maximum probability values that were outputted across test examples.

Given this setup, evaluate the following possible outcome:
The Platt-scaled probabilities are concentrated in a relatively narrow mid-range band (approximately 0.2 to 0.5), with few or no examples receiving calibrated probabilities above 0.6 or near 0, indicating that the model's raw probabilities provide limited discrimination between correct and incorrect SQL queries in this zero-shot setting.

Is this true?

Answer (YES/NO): NO